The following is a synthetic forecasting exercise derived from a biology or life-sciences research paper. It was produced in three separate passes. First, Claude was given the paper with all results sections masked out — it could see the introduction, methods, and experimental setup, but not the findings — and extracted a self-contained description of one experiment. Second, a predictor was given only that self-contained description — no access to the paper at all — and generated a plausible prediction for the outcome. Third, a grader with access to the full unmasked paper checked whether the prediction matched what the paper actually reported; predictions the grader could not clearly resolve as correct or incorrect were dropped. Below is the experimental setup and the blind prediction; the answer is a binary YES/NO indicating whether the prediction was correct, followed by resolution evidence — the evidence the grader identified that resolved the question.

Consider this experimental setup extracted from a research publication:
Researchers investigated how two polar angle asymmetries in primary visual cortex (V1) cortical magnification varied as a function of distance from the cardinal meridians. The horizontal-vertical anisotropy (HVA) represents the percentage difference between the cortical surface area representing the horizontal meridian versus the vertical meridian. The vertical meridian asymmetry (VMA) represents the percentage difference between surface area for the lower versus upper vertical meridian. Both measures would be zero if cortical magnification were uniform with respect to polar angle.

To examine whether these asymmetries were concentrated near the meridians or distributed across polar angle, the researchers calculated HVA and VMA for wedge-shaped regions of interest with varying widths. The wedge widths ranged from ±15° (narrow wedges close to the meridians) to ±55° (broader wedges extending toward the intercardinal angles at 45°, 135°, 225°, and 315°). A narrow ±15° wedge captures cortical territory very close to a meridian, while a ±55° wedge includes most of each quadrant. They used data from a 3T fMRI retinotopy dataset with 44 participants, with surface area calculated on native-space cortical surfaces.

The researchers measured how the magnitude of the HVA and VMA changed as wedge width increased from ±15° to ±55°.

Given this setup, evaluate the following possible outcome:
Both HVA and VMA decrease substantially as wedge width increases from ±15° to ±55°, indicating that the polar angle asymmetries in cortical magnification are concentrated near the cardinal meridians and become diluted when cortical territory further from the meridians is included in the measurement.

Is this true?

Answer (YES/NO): YES